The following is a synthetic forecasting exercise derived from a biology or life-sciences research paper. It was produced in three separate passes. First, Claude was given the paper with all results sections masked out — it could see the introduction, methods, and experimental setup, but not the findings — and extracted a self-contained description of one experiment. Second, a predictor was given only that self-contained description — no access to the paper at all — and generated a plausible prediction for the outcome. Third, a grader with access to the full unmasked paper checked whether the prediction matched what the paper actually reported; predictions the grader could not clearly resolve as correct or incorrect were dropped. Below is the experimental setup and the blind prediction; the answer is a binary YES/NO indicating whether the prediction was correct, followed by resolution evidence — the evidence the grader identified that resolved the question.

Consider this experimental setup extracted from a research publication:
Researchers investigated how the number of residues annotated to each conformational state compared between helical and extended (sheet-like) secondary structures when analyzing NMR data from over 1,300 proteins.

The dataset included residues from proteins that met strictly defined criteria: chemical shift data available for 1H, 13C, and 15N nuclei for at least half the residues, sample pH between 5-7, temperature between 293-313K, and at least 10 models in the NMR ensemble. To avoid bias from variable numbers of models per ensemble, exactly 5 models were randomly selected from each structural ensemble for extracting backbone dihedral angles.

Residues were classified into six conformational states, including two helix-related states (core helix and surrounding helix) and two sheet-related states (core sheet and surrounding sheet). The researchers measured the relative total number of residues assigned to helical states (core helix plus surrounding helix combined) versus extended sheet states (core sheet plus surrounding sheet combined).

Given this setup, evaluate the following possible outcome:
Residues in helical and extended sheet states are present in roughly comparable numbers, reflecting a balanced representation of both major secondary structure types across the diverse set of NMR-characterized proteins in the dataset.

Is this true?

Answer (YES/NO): NO